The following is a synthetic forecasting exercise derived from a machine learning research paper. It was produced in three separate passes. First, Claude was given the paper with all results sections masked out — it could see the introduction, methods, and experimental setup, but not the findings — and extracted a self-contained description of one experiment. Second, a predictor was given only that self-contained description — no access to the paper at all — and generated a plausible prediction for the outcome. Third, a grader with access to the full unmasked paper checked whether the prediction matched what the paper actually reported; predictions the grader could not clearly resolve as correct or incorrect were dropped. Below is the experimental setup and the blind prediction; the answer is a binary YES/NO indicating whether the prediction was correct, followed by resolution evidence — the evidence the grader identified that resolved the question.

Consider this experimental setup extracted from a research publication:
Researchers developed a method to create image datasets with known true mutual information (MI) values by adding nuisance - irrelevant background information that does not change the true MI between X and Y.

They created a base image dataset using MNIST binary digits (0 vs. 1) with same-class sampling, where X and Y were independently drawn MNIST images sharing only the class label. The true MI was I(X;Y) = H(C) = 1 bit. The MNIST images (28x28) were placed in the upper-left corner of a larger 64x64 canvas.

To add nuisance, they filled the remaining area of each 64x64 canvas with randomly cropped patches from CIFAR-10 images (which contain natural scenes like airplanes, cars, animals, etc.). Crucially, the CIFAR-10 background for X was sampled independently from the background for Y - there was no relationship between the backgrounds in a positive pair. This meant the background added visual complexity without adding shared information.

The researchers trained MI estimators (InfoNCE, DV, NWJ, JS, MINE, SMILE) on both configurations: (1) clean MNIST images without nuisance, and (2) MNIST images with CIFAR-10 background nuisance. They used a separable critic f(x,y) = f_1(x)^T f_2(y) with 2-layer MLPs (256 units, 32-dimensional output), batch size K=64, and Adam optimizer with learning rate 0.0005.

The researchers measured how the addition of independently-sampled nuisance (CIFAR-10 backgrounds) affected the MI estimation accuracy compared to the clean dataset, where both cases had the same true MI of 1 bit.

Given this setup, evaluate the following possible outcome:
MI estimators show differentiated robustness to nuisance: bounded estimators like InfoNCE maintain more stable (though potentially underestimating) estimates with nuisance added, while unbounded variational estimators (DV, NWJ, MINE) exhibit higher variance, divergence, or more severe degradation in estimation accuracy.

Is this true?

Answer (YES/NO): NO